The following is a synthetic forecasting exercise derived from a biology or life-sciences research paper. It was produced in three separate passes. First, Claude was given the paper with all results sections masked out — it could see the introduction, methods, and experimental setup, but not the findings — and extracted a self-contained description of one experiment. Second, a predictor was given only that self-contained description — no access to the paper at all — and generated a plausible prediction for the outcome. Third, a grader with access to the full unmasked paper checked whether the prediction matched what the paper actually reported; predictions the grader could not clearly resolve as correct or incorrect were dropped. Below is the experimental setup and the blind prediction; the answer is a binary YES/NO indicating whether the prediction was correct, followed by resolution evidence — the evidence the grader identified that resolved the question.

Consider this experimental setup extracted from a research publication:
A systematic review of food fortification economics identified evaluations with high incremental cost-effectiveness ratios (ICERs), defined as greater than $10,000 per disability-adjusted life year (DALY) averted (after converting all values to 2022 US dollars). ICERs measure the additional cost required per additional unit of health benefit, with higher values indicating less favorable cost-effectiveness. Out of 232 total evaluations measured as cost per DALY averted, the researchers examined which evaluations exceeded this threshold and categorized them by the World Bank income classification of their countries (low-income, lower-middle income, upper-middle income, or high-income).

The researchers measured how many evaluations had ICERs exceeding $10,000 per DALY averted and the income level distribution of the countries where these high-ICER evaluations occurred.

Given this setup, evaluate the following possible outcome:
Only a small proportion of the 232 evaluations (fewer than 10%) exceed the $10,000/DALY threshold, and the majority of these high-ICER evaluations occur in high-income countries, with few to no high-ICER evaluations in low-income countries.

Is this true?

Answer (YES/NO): NO